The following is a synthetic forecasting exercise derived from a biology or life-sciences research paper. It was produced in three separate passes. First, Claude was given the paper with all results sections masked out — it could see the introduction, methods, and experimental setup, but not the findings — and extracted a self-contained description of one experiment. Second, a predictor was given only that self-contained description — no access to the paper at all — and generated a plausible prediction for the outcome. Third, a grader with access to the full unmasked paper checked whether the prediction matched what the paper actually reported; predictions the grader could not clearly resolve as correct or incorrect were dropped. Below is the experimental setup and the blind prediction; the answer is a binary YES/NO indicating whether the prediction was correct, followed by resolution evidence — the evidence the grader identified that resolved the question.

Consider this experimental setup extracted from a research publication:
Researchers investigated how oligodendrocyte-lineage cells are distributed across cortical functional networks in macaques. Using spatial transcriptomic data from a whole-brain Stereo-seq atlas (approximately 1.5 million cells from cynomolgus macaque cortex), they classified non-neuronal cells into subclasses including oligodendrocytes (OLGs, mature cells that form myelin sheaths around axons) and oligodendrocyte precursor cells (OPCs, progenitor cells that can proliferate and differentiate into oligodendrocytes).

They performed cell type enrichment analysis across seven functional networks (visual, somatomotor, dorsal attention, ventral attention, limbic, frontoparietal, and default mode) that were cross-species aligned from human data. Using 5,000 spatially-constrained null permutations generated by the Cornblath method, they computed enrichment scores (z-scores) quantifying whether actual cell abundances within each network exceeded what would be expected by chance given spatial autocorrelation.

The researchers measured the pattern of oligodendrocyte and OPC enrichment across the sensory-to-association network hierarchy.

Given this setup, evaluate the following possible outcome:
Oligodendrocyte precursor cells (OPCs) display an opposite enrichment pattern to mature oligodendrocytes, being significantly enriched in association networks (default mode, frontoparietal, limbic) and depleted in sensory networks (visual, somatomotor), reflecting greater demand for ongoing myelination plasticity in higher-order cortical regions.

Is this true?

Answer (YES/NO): NO